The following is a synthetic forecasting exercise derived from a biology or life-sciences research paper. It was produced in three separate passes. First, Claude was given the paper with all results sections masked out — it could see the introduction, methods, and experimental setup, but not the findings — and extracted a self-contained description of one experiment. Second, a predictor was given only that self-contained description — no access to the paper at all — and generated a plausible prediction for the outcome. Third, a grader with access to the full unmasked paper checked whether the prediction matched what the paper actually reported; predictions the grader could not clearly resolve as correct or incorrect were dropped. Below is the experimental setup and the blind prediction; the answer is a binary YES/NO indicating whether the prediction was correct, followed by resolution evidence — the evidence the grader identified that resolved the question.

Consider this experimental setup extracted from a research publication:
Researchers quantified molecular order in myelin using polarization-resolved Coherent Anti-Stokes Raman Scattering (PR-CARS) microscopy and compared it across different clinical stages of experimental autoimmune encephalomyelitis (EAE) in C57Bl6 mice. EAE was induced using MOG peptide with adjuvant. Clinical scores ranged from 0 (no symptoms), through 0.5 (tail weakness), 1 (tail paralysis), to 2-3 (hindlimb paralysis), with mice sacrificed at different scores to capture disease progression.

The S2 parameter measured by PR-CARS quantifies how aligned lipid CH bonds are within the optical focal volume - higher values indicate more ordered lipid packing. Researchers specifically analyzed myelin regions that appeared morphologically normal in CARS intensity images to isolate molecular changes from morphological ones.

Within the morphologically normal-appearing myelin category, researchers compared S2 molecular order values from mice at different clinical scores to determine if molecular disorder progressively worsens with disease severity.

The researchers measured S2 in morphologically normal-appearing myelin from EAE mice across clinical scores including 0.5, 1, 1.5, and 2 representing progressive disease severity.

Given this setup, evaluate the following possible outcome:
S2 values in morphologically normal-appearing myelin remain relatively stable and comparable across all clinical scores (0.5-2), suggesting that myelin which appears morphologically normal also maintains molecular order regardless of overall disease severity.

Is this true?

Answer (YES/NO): NO